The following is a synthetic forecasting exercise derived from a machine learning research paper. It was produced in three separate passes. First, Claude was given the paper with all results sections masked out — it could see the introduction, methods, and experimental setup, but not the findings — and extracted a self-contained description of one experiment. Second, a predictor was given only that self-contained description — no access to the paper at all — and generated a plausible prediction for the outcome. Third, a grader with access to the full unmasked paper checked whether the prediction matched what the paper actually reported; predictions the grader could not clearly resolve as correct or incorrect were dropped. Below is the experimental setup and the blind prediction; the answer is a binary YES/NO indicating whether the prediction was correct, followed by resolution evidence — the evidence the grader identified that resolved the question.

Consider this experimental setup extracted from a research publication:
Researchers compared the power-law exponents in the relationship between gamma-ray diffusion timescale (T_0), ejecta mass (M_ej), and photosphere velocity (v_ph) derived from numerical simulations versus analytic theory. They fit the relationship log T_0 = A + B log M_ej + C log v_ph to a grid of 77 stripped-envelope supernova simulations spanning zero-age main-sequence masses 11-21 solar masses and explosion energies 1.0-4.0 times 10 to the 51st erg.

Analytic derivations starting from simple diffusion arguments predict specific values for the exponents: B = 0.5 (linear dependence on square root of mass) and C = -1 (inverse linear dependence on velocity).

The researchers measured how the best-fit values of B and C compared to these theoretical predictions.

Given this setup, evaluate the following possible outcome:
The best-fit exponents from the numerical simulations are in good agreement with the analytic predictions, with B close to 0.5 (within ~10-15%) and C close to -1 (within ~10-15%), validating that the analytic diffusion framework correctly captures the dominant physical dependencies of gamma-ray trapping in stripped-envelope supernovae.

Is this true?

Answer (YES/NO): NO